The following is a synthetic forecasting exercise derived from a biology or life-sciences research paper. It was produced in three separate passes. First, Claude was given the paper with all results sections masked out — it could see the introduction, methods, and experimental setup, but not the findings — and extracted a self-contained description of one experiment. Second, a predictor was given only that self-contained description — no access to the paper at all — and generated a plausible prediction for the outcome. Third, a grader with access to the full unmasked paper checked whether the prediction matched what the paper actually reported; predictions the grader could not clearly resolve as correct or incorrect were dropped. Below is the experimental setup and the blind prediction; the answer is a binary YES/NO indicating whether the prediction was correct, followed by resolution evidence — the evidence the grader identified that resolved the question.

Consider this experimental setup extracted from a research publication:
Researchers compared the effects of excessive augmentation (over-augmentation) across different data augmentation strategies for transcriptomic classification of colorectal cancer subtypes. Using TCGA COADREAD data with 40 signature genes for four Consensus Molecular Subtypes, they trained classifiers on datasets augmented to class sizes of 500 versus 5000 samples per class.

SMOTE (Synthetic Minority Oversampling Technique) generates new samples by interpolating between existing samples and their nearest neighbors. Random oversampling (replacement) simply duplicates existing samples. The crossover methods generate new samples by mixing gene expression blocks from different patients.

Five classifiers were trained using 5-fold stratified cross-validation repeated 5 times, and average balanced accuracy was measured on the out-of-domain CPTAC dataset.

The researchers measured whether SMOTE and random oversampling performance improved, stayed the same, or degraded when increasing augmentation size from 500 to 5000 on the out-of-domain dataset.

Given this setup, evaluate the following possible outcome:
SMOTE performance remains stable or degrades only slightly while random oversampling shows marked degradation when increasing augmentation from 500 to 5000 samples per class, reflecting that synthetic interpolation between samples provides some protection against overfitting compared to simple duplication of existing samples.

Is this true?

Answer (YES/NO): NO